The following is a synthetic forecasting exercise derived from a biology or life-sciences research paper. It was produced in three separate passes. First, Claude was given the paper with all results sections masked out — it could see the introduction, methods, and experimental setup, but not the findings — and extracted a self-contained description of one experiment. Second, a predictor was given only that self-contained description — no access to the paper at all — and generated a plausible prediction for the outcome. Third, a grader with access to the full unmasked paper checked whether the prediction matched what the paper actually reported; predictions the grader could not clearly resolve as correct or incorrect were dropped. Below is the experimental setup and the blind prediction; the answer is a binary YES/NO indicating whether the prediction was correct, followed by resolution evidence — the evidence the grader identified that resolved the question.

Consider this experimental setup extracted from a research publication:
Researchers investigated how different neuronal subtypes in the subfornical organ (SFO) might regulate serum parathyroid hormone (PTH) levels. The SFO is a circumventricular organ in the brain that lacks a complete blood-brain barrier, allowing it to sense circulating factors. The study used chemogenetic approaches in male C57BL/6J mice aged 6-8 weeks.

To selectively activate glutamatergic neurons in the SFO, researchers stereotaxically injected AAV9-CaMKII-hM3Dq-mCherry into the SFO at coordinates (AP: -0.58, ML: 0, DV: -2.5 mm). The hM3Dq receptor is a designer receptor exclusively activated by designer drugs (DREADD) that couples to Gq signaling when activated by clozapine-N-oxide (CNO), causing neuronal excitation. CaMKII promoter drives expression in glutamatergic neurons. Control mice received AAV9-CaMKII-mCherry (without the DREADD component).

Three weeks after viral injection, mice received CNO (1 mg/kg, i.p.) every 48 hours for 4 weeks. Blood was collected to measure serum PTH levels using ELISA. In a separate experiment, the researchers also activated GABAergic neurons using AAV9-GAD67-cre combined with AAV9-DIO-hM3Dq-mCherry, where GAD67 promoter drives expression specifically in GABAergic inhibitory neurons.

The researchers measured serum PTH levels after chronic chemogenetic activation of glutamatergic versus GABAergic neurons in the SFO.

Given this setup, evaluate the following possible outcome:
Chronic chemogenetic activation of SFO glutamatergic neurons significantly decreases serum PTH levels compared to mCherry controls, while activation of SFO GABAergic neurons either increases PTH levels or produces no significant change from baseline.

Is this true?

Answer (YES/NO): NO